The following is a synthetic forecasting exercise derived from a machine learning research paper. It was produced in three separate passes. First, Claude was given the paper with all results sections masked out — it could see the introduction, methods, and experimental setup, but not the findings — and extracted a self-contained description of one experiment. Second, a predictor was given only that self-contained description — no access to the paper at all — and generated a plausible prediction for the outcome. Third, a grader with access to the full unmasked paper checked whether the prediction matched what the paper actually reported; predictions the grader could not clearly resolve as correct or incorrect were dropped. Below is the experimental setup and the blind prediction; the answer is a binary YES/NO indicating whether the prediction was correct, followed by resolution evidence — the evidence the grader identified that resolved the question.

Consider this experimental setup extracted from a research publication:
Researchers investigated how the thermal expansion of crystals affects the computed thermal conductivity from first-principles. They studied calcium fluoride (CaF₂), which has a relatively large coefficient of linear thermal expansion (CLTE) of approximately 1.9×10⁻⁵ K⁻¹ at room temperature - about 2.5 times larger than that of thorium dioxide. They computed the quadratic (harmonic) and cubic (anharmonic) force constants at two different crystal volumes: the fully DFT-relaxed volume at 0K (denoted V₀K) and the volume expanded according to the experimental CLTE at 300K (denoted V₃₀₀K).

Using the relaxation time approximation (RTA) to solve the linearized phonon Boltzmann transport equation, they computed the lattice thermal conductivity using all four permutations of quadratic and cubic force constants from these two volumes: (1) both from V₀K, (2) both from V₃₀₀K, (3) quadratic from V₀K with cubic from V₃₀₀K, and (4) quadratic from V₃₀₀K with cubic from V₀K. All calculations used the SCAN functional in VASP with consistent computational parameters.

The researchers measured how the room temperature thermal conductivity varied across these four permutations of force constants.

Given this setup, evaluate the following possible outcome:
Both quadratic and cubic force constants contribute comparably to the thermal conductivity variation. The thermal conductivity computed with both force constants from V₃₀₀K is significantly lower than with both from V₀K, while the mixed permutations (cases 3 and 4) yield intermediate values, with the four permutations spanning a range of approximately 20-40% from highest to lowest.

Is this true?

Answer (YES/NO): NO